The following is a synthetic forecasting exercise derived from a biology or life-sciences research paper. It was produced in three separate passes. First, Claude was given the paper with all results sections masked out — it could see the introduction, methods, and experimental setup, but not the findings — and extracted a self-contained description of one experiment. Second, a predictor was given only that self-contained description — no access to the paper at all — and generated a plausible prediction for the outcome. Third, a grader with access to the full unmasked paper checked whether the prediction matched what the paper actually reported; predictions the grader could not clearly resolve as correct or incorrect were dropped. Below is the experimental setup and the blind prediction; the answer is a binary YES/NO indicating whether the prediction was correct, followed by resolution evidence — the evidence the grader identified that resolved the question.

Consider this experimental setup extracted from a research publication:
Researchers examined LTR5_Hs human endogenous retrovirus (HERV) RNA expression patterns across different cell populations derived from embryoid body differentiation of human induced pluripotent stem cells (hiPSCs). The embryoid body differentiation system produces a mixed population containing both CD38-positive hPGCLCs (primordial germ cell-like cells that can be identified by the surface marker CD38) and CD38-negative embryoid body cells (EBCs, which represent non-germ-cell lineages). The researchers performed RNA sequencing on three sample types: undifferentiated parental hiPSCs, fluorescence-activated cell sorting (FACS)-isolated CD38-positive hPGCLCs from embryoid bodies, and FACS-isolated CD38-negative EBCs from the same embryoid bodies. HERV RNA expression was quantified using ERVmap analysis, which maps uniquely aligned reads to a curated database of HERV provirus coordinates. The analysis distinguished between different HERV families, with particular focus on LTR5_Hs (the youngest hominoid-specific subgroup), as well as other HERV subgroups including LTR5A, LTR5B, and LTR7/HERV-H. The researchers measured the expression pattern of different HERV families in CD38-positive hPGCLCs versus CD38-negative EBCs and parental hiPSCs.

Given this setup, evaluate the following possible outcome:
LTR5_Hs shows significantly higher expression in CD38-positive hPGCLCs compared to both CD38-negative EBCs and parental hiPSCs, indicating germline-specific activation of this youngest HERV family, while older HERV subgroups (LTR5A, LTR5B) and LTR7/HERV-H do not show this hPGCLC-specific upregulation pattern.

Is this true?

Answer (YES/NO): YES